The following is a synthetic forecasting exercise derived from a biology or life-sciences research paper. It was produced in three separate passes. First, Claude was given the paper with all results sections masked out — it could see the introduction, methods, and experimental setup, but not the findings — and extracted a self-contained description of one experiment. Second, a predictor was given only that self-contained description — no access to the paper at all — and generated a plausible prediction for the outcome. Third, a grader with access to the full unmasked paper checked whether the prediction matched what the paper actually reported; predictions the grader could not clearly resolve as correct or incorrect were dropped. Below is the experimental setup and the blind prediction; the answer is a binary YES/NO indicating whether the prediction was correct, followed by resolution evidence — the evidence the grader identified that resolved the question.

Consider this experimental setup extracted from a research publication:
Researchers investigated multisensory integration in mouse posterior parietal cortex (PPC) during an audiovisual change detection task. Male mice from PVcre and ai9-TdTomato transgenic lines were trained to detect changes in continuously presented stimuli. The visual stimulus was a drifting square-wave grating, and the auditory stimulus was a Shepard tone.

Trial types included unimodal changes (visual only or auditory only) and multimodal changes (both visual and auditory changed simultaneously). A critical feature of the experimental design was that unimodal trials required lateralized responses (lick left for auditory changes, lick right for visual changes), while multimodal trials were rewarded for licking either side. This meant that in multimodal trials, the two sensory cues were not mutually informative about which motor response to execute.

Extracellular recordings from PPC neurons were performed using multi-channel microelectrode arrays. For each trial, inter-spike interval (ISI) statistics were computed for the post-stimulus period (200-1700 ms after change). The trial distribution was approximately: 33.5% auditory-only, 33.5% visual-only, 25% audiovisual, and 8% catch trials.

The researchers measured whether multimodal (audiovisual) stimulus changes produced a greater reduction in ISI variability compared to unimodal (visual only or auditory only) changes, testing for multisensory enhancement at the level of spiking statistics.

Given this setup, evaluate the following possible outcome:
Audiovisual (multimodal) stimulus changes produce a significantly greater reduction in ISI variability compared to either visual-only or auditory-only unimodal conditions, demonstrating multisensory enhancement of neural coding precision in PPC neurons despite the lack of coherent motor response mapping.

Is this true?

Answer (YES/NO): NO